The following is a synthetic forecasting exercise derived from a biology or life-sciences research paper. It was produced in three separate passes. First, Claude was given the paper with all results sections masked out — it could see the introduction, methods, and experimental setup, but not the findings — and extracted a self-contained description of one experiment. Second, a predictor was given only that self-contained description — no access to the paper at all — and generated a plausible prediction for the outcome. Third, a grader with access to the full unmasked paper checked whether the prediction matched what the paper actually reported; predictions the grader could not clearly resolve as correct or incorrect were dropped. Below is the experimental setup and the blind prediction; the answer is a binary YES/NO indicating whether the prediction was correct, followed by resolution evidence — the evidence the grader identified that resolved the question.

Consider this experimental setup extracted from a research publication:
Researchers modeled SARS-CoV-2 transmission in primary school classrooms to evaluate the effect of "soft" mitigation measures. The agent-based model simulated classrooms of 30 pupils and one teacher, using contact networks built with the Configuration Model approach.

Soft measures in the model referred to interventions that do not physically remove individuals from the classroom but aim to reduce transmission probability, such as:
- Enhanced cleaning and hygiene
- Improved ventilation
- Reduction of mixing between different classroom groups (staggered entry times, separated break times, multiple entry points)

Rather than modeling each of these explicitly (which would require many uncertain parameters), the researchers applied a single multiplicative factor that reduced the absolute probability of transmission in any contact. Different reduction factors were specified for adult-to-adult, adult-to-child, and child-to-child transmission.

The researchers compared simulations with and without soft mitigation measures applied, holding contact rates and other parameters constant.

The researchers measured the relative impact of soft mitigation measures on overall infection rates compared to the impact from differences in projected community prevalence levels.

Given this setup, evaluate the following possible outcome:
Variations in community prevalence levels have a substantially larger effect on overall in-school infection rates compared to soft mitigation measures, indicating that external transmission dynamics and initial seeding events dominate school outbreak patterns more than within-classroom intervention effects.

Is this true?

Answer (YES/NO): YES